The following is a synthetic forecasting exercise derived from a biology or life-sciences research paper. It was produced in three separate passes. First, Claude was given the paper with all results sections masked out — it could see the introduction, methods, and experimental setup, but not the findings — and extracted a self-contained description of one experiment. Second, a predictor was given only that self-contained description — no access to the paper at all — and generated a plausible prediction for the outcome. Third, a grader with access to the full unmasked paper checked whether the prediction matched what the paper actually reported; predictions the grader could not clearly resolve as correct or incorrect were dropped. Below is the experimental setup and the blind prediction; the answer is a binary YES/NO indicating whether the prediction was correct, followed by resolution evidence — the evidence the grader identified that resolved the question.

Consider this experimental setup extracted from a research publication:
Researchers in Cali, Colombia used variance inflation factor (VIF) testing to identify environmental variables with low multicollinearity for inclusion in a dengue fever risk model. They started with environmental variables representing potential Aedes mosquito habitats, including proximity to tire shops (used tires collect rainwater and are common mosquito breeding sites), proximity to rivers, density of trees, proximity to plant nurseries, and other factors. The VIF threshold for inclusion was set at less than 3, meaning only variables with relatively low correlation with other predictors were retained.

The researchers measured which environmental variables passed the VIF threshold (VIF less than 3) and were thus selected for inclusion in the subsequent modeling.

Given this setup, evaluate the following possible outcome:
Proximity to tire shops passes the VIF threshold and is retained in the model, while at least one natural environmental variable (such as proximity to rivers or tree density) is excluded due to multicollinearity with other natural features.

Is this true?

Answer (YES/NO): NO